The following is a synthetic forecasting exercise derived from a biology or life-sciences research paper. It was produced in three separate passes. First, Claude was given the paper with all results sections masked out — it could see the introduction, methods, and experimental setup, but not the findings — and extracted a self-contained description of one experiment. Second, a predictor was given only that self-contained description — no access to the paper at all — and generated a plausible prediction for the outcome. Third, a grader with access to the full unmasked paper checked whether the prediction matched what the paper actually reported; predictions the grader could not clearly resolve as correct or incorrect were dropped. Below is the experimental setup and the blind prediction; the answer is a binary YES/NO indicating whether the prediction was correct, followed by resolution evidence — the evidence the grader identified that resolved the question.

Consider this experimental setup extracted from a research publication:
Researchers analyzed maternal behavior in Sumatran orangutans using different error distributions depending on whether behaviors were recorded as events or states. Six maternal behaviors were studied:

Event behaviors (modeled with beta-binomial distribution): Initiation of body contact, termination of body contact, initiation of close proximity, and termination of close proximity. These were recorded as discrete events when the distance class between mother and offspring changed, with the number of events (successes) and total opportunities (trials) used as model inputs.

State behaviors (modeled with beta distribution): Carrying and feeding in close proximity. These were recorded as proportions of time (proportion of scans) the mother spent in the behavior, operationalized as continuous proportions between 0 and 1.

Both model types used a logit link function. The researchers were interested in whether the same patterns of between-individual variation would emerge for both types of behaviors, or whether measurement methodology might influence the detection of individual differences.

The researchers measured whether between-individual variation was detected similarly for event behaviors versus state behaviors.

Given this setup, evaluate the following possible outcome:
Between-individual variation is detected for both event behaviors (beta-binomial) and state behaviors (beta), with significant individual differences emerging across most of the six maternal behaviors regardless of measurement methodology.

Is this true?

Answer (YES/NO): NO